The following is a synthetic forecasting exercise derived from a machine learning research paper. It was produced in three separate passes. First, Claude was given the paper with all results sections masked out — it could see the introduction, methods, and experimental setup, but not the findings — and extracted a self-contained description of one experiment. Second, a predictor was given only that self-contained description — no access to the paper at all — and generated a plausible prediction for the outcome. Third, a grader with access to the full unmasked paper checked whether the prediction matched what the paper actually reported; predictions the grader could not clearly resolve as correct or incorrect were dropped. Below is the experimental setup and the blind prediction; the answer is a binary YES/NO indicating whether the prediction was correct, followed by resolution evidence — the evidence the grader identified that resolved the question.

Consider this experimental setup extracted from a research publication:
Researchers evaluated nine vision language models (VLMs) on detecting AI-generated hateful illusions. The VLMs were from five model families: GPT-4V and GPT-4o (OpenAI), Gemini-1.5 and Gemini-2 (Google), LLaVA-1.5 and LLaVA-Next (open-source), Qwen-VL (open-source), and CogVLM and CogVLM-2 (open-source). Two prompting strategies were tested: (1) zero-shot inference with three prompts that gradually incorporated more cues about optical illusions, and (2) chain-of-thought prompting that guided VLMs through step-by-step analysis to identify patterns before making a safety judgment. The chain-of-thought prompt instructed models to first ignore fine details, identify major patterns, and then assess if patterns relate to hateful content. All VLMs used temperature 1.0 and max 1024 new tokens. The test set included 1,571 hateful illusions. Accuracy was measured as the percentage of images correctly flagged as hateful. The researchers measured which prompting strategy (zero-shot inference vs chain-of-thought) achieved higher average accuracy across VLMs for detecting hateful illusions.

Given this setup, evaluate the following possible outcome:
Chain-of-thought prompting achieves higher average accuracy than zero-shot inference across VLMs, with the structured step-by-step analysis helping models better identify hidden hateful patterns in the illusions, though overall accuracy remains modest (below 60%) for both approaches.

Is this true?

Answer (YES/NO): NO